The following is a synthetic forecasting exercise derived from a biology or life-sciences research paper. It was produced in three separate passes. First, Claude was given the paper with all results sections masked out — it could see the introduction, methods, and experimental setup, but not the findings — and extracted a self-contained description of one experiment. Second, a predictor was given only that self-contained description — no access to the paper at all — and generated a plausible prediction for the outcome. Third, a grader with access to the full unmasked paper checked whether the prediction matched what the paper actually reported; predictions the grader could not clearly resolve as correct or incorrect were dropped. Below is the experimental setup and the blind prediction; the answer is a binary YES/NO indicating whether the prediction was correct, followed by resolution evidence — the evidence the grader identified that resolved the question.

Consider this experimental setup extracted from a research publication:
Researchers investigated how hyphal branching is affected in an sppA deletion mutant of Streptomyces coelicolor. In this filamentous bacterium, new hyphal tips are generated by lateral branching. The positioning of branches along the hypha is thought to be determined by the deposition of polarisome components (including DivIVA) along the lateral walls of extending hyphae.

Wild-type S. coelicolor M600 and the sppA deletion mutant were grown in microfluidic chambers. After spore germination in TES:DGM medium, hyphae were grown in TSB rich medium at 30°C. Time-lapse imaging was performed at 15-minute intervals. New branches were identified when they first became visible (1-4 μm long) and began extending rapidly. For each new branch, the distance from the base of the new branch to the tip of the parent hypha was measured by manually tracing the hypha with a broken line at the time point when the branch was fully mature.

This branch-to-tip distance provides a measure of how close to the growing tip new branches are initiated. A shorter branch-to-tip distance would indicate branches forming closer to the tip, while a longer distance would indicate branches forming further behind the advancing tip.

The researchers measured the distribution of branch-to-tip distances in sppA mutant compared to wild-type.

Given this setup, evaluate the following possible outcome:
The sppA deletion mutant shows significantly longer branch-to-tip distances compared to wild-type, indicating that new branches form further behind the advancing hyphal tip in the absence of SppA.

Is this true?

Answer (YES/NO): NO